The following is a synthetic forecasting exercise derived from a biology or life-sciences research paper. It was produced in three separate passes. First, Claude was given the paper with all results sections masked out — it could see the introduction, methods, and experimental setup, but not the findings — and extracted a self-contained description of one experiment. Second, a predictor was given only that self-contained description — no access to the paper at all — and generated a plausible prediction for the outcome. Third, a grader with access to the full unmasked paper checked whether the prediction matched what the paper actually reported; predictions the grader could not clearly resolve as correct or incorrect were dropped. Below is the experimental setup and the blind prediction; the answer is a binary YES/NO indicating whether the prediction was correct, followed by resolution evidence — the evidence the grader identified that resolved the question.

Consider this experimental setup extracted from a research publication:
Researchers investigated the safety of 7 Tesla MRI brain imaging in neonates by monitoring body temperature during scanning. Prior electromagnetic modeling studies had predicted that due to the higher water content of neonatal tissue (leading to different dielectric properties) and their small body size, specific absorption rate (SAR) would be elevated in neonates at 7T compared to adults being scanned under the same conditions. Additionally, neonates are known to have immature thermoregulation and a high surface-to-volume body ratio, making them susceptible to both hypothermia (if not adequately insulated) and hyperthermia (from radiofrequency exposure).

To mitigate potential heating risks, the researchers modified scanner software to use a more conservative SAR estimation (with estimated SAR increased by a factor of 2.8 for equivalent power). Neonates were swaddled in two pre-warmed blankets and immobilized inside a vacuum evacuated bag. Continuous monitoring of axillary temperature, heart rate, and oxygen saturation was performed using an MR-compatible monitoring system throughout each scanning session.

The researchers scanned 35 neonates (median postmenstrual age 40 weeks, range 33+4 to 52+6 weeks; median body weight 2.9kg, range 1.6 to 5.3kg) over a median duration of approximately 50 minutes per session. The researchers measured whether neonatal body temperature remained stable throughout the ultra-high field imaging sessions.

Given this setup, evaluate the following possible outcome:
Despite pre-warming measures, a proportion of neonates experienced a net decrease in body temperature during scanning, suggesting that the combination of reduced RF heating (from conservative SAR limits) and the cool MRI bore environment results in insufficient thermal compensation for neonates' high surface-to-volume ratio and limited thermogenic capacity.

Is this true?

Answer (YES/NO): NO